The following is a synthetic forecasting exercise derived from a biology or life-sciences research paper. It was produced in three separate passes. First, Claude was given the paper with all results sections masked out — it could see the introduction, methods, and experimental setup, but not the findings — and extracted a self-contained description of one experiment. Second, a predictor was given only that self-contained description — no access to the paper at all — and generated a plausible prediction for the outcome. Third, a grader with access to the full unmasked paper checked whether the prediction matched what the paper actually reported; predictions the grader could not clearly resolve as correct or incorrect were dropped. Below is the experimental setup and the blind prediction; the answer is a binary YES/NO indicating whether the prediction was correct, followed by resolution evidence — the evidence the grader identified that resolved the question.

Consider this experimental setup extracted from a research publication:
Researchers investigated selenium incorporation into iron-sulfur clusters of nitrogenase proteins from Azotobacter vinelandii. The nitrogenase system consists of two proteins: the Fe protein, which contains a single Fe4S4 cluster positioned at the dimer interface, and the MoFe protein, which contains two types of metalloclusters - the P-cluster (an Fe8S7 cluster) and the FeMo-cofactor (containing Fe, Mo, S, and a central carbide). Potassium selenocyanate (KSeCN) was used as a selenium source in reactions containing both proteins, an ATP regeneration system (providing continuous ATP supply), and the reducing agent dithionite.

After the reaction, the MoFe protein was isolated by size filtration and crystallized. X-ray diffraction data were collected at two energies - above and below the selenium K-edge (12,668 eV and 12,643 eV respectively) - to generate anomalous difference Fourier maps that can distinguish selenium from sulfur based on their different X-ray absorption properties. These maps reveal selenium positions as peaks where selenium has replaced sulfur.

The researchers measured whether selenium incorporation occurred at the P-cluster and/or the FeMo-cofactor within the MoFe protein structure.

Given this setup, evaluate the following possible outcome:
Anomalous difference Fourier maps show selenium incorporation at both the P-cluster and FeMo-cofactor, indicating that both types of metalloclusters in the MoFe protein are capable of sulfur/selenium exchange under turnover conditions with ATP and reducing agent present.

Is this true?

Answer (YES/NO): NO